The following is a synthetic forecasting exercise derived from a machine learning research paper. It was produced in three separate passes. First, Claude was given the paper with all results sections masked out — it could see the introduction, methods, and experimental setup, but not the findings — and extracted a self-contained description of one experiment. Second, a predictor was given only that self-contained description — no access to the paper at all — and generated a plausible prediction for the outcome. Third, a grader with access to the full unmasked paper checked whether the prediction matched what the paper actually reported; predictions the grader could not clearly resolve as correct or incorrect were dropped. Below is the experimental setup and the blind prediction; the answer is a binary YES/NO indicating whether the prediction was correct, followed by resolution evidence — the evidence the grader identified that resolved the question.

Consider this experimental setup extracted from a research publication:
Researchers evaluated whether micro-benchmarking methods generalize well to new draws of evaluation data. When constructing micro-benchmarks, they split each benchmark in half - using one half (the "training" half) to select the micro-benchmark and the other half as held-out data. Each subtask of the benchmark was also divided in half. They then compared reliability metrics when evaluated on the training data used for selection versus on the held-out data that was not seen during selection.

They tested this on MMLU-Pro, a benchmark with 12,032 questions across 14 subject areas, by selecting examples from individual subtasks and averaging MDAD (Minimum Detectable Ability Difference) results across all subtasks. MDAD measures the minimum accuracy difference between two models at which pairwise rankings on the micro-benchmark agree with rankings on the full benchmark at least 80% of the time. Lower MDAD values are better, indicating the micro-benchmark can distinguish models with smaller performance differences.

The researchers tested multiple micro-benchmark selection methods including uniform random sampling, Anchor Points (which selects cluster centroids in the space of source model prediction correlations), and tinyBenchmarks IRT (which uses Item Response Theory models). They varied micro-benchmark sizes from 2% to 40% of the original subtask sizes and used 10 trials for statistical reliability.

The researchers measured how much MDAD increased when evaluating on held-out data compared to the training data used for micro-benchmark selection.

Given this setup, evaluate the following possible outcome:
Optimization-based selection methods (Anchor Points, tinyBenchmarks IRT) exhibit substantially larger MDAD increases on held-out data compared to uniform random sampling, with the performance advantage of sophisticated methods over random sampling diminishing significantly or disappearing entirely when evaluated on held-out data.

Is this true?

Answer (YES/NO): NO